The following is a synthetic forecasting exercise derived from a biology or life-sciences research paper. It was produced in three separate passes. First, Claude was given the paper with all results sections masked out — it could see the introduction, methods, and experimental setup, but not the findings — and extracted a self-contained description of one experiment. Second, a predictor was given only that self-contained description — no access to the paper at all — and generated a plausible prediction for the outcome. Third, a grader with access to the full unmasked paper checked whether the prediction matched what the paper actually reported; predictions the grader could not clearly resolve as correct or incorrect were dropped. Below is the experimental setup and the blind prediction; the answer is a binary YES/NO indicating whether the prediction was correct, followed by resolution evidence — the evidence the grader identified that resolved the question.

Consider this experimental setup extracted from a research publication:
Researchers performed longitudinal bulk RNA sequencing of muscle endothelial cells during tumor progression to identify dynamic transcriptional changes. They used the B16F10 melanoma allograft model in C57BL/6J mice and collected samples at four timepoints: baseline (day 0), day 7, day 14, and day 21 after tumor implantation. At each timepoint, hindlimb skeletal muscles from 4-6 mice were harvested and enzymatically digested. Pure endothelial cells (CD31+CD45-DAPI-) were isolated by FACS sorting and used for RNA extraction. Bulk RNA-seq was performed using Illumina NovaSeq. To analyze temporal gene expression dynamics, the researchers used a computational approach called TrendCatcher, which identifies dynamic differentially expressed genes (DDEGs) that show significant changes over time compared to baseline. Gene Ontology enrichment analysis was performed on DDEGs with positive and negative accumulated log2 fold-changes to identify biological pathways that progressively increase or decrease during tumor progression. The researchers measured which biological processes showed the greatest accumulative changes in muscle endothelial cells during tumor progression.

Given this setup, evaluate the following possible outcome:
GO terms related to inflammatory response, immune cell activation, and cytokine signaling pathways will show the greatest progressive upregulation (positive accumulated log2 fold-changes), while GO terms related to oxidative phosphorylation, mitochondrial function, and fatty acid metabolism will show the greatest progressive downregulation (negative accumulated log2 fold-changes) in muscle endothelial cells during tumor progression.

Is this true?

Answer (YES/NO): NO